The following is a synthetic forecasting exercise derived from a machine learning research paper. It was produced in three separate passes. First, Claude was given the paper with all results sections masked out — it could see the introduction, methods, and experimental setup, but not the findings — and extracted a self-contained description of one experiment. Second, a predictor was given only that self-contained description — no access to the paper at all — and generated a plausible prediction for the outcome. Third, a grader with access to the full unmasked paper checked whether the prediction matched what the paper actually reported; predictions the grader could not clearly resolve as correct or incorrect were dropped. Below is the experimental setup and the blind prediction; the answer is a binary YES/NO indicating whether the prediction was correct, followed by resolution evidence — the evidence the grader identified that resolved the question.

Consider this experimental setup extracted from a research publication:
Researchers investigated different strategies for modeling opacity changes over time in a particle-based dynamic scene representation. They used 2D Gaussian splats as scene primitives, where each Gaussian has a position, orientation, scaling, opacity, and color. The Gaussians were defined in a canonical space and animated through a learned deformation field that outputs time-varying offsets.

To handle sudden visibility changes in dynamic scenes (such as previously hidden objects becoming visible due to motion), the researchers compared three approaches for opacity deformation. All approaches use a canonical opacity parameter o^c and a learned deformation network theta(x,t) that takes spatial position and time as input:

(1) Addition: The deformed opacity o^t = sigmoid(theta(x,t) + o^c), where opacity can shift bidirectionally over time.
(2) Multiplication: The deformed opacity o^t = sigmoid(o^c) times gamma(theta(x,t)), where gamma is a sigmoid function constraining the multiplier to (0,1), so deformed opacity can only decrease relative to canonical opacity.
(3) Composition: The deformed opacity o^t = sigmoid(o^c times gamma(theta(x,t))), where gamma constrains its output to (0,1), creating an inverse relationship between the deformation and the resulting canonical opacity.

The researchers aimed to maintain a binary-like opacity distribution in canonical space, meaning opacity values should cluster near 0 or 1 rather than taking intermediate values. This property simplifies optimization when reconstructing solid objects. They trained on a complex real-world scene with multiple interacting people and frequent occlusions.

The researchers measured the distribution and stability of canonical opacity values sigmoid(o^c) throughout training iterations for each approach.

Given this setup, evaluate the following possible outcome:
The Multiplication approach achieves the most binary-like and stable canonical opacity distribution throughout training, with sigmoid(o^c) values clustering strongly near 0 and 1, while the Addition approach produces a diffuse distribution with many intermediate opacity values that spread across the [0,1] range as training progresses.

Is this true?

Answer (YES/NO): NO